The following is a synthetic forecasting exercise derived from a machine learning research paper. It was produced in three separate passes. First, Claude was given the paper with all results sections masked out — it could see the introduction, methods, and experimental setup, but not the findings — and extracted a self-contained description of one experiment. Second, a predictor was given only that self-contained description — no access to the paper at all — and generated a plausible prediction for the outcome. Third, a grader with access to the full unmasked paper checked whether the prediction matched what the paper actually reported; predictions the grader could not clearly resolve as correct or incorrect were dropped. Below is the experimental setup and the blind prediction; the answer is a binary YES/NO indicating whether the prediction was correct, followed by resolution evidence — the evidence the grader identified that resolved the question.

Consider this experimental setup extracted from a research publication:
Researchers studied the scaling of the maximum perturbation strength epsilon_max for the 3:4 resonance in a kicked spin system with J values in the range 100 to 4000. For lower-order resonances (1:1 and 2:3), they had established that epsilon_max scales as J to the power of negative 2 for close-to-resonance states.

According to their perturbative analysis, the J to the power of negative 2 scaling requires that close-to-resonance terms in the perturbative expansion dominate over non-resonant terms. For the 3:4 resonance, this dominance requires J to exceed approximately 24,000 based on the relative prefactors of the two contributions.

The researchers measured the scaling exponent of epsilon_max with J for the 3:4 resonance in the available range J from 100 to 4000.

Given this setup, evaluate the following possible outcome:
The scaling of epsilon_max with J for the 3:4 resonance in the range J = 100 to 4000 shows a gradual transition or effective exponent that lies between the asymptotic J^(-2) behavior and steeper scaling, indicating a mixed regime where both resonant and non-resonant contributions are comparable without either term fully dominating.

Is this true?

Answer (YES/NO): NO